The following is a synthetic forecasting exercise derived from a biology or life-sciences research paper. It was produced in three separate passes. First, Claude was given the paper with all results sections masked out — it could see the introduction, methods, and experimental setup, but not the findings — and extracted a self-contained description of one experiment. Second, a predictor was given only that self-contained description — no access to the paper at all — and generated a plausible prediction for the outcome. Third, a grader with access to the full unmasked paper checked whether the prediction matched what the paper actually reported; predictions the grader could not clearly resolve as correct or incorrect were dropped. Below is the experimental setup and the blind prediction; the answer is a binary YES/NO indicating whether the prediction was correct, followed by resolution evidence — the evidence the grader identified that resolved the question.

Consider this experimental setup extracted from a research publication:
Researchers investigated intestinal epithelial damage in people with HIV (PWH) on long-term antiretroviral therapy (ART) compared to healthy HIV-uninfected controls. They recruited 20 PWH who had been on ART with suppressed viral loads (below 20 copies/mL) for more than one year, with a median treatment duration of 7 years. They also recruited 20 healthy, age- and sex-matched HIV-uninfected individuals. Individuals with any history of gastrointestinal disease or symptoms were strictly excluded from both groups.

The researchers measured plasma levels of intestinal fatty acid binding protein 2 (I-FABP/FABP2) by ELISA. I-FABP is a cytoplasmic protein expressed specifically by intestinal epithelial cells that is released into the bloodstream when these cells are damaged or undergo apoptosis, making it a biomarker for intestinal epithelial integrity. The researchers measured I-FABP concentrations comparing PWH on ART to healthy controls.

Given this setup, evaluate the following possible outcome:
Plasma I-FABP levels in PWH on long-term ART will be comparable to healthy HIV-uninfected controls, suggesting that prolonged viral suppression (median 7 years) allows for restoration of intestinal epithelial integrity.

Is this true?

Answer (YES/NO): NO